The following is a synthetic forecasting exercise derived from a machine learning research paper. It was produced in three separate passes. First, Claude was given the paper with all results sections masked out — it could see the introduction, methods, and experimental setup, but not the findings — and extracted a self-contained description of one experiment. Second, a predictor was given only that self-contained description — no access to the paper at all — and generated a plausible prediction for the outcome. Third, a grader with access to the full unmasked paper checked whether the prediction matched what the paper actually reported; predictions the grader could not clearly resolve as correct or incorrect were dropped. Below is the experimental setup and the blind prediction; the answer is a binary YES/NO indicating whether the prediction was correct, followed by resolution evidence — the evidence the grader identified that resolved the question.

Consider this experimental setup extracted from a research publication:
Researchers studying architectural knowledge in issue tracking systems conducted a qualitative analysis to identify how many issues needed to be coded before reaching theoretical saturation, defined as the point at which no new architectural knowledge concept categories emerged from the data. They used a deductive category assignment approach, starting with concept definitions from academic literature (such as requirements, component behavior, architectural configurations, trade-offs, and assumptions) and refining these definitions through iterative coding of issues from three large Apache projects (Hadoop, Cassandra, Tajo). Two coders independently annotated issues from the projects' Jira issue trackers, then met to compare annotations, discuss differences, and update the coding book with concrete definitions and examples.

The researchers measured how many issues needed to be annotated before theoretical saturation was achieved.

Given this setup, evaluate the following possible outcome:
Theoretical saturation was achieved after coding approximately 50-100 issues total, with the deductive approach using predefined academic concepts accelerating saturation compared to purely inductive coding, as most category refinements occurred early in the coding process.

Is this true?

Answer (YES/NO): NO